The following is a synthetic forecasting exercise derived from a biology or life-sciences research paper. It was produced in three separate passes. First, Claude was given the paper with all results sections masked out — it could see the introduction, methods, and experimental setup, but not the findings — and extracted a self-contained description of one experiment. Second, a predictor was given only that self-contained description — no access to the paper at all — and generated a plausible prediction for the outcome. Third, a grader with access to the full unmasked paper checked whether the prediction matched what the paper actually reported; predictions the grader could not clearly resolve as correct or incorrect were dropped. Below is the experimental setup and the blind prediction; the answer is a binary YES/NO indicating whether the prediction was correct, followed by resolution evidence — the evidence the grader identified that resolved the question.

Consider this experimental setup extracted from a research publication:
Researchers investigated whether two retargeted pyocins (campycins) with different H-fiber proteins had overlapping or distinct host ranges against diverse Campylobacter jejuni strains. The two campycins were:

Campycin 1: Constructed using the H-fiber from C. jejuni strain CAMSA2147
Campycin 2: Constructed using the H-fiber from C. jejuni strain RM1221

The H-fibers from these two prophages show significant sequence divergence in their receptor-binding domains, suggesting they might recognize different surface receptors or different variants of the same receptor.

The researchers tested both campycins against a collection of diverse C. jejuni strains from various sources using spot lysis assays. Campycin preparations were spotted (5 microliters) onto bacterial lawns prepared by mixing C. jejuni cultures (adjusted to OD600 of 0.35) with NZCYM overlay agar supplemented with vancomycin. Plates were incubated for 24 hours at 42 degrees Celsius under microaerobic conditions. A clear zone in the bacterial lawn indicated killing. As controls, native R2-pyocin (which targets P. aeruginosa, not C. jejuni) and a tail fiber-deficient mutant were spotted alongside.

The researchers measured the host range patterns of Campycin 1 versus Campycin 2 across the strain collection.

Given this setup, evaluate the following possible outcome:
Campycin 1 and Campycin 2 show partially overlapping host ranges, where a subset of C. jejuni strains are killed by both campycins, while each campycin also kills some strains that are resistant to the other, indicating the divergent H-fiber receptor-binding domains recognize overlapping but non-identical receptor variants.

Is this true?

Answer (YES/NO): NO